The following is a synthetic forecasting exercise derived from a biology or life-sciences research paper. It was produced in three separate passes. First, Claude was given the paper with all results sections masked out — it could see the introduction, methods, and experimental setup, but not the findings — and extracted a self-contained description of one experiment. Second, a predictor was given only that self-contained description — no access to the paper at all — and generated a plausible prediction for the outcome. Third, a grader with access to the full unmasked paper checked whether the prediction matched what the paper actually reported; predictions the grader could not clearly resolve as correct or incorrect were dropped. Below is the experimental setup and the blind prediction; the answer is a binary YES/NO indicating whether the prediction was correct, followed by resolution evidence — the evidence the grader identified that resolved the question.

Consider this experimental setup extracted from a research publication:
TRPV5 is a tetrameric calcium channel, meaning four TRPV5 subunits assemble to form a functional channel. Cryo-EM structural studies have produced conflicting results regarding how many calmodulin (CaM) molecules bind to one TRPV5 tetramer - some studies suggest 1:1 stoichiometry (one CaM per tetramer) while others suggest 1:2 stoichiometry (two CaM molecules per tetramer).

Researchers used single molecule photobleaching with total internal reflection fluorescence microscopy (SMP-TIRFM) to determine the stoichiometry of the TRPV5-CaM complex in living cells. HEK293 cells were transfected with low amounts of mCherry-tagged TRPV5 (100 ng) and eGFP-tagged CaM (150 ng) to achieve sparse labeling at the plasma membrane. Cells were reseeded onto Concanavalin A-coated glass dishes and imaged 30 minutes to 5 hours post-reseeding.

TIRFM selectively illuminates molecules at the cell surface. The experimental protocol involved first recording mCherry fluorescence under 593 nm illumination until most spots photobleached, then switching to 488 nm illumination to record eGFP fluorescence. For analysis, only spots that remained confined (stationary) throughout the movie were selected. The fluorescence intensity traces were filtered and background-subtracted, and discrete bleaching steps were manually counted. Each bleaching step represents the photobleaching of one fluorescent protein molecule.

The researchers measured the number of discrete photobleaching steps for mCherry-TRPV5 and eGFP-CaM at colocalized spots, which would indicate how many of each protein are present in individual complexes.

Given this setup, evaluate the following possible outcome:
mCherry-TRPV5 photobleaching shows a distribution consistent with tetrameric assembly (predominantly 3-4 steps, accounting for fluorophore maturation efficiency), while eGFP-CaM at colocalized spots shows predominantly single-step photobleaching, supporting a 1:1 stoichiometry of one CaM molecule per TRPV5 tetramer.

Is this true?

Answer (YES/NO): NO